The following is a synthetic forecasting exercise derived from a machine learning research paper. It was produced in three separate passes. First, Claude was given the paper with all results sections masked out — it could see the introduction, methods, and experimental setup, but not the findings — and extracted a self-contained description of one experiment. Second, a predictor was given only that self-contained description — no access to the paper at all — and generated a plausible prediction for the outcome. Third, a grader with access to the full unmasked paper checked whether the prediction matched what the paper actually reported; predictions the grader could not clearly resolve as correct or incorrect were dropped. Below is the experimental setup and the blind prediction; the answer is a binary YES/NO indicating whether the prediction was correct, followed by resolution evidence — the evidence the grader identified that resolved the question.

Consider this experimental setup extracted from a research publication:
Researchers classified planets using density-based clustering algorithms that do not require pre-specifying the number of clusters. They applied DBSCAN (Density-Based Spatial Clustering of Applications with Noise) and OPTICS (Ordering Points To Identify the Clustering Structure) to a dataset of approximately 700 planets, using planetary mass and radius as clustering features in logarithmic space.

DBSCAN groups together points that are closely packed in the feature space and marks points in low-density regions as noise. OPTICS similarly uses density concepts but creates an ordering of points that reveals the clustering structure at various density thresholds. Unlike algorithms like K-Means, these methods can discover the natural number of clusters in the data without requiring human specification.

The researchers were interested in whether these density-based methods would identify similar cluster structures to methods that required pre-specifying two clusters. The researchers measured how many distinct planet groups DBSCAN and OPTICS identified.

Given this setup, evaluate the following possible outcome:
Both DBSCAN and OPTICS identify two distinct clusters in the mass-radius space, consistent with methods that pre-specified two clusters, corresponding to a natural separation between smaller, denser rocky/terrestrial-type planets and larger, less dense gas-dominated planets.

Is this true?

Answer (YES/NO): NO